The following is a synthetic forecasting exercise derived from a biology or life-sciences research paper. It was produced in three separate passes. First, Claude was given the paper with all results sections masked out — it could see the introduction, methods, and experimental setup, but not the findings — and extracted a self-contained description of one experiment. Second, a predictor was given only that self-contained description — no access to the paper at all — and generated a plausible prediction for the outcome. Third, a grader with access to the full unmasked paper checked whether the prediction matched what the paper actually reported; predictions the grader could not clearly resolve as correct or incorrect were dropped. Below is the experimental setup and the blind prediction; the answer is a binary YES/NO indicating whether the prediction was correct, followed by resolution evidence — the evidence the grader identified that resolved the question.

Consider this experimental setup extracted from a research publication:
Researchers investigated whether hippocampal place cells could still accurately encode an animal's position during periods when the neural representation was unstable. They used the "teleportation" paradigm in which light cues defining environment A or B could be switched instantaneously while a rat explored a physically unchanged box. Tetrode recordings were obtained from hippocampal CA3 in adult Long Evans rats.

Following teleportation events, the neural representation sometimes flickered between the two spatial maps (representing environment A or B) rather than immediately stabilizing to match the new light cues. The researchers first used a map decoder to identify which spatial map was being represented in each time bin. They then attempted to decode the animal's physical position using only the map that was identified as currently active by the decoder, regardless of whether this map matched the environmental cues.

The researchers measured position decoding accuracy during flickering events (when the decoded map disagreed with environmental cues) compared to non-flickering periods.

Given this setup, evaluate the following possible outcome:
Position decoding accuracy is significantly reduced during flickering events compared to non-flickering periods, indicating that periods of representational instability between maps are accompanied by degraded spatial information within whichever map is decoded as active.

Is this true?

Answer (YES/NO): NO